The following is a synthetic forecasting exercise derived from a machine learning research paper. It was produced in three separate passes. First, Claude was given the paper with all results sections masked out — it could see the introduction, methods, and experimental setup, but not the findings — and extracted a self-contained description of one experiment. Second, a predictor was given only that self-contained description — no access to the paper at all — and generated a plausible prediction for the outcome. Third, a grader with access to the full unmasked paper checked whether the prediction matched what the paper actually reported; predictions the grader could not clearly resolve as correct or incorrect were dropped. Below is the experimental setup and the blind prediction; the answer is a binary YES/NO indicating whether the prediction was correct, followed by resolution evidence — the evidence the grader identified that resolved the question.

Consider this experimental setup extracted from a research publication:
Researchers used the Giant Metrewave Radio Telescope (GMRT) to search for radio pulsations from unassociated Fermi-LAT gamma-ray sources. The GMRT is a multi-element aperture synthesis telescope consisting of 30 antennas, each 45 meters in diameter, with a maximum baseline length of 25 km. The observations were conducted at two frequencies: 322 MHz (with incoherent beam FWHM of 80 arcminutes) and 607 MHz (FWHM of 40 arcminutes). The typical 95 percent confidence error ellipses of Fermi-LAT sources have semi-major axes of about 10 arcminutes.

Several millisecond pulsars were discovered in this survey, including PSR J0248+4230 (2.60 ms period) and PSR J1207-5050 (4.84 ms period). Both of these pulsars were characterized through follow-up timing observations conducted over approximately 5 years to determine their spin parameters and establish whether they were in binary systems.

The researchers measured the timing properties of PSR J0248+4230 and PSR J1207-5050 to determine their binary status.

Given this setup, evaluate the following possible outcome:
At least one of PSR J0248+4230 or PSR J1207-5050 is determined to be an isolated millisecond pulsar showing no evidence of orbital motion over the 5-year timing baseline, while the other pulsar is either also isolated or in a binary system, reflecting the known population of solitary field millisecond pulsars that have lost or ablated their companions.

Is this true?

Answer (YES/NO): YES